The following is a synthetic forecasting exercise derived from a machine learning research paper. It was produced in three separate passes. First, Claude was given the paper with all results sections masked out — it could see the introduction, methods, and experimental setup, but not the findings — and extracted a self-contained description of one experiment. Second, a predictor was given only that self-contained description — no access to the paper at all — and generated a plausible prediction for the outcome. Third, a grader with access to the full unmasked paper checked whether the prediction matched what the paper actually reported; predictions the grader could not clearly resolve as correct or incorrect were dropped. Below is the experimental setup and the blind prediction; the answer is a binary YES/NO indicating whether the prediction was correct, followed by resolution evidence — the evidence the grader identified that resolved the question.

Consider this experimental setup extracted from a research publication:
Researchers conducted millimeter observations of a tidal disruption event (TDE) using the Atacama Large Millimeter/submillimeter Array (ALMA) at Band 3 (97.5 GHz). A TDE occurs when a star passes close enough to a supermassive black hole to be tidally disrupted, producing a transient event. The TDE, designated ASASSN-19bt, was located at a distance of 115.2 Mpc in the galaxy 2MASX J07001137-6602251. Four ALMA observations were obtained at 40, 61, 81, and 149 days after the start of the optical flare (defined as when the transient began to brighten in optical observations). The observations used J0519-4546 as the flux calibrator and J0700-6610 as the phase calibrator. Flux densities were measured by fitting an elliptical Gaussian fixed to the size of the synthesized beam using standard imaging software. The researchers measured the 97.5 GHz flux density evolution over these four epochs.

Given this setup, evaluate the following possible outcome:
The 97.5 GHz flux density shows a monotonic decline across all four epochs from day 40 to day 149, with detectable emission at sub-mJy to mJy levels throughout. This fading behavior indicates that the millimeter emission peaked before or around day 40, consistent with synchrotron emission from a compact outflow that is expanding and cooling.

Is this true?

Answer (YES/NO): NO